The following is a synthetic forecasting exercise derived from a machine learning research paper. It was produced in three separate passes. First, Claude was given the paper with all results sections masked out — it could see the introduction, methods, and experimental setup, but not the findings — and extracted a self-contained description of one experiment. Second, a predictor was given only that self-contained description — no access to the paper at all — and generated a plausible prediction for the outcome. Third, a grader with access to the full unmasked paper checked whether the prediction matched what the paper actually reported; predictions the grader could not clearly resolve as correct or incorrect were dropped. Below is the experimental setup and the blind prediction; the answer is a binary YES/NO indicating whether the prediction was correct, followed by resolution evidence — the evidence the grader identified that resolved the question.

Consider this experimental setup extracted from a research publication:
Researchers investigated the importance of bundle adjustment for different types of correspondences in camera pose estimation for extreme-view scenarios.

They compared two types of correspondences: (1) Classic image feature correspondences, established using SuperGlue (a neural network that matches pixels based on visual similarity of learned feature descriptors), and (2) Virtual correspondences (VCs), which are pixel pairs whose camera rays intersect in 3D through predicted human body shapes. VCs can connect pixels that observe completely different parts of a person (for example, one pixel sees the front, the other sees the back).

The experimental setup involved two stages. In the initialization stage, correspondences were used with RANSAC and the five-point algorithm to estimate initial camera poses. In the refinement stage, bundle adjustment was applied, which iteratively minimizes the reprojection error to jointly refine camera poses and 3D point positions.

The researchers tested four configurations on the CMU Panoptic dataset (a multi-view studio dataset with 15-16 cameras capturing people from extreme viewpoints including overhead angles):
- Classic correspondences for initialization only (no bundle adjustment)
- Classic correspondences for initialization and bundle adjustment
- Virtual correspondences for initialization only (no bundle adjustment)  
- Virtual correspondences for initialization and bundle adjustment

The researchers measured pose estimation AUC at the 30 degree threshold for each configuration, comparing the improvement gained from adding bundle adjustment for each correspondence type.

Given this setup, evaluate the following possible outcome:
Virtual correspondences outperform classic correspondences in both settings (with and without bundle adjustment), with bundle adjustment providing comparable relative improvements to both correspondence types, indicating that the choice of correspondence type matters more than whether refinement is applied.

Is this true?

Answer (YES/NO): NO